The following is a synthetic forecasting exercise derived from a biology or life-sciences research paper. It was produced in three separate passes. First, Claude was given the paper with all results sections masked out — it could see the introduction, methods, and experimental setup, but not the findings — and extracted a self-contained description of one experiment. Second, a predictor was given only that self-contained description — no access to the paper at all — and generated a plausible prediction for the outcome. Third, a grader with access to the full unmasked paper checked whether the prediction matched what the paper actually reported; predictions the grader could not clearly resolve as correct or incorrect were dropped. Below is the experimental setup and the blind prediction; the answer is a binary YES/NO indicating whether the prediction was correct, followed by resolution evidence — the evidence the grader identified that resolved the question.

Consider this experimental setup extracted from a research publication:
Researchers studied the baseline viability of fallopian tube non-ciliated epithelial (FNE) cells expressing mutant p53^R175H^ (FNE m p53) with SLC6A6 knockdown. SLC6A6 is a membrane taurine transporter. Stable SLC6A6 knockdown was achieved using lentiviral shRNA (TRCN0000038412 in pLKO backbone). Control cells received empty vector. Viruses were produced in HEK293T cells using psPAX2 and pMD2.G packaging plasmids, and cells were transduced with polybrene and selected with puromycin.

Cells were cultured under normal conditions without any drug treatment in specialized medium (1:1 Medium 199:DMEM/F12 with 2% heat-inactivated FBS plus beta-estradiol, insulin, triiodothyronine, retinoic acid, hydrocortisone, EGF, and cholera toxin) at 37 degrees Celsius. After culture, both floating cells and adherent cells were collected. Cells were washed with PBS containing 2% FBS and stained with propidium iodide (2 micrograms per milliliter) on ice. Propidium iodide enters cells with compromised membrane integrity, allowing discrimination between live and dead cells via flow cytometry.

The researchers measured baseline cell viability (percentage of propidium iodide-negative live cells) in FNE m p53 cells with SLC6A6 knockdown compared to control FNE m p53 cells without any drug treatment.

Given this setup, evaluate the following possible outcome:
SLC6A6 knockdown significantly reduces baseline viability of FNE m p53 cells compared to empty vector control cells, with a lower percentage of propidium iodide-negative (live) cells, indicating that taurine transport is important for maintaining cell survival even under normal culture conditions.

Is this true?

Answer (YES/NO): NO